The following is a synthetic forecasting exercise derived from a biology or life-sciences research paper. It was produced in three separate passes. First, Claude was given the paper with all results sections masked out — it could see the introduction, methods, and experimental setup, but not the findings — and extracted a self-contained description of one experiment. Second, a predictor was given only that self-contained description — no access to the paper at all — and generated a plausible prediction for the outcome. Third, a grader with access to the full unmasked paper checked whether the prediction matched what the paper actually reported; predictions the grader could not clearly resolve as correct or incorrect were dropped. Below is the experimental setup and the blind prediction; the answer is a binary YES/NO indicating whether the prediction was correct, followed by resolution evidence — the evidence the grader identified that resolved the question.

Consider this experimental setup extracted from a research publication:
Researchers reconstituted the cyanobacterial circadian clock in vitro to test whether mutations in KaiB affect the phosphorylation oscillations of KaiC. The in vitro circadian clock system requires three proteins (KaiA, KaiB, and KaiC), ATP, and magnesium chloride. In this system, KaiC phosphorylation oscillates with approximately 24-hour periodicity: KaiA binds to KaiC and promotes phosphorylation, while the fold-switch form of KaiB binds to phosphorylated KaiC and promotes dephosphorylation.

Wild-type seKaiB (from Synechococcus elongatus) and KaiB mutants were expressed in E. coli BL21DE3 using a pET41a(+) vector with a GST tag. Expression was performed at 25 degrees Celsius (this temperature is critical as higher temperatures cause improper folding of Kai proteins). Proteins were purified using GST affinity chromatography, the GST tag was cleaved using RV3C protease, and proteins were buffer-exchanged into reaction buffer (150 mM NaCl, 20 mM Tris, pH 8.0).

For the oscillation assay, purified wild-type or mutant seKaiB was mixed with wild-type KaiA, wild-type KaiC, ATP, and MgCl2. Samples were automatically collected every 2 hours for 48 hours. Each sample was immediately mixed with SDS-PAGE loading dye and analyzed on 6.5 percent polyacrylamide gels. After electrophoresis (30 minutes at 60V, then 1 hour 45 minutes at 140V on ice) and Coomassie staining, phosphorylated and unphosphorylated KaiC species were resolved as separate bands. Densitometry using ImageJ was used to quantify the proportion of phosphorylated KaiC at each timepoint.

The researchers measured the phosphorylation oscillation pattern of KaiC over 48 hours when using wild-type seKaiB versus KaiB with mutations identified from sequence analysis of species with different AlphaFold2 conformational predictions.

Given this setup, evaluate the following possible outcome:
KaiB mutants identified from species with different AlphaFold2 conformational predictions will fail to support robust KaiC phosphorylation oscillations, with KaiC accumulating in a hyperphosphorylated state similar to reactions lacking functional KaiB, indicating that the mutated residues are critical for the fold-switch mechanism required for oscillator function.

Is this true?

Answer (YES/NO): NO